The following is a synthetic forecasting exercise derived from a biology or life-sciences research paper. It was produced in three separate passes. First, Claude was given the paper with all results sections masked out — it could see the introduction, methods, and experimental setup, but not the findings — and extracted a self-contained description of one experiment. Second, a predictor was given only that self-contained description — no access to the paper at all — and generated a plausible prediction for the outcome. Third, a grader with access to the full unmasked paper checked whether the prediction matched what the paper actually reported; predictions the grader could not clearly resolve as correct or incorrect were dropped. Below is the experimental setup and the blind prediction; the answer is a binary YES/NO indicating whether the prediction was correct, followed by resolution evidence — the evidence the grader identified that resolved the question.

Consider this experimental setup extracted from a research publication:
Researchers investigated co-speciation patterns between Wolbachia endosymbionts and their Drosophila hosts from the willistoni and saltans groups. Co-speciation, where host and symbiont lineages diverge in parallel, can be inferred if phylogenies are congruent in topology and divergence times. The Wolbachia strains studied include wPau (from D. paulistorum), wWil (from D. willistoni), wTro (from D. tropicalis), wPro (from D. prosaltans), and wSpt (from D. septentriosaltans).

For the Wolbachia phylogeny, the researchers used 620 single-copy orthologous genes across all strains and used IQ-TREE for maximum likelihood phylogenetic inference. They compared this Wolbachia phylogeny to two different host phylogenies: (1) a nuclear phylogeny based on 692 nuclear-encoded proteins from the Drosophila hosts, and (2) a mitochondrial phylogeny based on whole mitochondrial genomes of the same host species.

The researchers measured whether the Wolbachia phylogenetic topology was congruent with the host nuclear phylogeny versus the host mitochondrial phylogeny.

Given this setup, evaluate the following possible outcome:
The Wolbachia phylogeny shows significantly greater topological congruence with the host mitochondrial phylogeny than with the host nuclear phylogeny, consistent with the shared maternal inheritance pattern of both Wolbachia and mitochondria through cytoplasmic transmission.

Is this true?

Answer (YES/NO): YES